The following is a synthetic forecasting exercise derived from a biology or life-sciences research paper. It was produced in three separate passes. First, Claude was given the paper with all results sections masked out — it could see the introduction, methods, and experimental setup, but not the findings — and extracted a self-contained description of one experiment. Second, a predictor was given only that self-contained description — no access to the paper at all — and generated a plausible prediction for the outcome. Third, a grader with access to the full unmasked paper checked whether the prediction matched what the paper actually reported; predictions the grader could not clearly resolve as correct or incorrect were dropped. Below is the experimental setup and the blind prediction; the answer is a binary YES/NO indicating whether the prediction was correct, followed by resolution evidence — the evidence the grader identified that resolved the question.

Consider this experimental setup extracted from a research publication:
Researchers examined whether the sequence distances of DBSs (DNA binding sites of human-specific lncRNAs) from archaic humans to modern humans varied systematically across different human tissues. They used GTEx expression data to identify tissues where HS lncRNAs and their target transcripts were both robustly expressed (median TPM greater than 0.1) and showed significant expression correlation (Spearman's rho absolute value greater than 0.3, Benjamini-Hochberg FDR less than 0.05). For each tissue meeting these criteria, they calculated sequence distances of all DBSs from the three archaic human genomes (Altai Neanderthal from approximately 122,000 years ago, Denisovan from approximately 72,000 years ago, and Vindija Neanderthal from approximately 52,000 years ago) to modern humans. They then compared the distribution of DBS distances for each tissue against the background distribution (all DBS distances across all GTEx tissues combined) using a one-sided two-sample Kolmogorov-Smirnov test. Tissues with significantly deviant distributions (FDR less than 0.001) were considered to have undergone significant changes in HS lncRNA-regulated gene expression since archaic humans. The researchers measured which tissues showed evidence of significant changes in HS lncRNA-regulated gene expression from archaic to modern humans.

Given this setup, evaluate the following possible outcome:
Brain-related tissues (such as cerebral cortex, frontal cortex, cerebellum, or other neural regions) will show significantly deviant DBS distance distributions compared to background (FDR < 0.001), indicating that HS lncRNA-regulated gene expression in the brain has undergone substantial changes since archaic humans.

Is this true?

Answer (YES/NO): YES